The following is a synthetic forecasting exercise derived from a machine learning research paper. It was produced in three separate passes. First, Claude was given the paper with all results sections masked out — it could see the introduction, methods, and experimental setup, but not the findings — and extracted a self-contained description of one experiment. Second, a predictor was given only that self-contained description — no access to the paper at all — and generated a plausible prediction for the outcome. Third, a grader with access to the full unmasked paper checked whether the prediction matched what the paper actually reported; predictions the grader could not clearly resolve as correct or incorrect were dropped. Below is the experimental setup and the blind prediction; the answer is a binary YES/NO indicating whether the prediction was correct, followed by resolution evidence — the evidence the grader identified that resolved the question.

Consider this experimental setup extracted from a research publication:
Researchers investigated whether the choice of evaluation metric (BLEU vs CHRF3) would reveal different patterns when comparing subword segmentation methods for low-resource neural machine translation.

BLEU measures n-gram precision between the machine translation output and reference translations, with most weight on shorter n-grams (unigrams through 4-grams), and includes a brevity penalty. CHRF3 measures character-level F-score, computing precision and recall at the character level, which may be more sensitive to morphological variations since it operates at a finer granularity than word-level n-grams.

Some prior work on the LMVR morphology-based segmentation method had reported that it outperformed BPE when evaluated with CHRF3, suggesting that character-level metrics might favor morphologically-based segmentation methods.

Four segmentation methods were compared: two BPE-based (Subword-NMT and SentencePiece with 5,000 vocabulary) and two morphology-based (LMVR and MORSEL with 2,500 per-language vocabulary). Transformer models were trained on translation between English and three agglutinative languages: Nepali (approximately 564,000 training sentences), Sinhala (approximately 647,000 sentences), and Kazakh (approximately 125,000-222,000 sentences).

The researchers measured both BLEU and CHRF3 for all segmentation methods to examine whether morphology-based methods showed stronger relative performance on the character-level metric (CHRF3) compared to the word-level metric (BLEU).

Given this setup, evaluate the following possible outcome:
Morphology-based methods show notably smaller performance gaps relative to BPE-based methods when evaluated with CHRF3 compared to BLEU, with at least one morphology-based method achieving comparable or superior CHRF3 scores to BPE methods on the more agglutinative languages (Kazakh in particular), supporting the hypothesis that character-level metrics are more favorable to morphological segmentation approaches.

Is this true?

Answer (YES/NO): YES